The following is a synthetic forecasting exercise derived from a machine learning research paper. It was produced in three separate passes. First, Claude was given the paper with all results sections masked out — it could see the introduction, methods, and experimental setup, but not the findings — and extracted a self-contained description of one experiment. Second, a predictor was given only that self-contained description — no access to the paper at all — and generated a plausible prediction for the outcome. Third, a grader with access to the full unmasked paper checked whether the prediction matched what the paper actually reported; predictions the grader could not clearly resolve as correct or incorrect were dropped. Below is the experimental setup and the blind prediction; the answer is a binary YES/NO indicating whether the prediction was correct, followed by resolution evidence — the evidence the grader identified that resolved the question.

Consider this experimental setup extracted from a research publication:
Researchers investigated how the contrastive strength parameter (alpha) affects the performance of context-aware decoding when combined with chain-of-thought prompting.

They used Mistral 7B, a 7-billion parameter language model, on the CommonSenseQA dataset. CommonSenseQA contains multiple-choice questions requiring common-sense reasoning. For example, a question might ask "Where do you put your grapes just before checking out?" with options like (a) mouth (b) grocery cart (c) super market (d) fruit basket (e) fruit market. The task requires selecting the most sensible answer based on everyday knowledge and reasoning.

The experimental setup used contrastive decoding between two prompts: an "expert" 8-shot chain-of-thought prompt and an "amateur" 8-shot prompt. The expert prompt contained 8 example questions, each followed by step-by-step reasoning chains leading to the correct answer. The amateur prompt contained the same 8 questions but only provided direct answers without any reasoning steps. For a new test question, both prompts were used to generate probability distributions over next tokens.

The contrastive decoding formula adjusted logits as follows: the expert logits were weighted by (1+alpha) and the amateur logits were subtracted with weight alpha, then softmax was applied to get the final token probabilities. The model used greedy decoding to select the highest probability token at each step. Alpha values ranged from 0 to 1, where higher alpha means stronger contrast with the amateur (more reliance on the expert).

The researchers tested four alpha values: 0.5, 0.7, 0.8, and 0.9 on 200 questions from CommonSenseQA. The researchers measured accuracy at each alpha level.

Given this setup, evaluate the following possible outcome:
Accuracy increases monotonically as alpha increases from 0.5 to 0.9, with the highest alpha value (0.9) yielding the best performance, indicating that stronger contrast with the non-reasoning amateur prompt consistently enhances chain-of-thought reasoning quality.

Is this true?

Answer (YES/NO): NO